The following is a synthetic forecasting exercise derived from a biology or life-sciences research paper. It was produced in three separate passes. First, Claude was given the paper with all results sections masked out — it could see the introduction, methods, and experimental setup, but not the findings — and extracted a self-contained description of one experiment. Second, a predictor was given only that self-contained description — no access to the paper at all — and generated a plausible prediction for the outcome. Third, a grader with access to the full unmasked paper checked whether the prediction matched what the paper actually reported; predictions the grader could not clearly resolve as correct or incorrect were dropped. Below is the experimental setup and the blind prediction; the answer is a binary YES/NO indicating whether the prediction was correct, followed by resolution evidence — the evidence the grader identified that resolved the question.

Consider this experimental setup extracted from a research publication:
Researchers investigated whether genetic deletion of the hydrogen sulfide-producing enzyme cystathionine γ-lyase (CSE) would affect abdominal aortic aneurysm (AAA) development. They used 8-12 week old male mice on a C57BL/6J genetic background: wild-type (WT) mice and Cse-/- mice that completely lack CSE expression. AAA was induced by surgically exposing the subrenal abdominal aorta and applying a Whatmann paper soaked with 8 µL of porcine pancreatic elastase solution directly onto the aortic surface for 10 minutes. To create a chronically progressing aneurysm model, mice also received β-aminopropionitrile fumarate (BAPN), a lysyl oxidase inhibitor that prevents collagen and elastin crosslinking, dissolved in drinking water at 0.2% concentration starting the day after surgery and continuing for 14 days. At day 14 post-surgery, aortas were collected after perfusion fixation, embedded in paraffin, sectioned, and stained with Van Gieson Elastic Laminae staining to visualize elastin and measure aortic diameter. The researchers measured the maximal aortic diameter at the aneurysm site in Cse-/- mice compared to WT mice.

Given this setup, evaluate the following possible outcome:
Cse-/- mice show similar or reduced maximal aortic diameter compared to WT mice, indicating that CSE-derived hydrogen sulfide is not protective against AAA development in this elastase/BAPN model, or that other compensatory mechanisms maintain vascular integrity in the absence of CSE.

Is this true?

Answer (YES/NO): YES